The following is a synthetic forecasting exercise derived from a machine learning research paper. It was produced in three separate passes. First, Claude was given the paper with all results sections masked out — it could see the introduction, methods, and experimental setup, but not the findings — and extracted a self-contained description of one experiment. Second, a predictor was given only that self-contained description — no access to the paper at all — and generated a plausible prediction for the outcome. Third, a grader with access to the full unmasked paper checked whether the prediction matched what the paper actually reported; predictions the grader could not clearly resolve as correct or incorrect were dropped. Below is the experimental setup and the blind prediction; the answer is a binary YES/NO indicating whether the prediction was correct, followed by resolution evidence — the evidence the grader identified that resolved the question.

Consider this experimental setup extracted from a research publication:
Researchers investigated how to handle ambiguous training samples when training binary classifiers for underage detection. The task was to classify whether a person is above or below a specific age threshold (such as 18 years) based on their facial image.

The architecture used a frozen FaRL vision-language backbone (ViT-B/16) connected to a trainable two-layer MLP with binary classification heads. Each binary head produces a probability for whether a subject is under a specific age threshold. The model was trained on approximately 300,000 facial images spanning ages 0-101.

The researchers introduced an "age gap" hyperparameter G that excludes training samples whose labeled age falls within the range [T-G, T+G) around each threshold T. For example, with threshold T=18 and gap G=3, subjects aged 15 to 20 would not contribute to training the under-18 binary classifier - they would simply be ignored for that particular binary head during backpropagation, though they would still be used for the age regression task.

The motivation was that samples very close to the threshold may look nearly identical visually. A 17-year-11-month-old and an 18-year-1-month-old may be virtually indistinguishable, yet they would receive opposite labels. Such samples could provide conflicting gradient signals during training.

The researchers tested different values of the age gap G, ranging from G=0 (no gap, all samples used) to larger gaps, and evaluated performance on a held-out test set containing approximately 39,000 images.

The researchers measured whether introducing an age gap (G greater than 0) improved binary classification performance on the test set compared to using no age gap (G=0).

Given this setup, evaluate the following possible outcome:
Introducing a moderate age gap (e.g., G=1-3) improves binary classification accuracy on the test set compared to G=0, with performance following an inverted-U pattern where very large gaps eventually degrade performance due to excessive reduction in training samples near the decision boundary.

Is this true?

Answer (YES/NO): NO